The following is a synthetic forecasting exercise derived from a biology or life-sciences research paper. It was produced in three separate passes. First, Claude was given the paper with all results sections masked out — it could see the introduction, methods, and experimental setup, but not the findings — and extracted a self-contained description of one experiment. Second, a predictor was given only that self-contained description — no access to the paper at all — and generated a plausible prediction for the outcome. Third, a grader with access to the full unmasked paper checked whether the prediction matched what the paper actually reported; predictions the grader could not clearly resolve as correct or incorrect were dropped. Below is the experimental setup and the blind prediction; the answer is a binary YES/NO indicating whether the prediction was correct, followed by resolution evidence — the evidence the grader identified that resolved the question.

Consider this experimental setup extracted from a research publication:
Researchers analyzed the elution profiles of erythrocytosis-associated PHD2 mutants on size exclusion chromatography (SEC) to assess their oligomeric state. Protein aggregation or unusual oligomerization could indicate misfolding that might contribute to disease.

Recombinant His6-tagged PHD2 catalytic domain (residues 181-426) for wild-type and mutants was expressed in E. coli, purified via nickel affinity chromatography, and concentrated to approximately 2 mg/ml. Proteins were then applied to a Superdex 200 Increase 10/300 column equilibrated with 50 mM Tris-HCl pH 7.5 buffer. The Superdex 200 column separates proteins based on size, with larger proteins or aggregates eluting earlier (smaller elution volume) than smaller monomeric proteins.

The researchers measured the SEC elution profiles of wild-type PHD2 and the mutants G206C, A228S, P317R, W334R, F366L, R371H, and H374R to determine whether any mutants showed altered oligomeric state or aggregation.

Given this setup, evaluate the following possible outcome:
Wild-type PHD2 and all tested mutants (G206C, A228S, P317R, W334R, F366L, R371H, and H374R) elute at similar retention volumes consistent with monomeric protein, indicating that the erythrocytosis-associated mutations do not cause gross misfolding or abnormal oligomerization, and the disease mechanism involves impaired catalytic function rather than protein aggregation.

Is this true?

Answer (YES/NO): NO